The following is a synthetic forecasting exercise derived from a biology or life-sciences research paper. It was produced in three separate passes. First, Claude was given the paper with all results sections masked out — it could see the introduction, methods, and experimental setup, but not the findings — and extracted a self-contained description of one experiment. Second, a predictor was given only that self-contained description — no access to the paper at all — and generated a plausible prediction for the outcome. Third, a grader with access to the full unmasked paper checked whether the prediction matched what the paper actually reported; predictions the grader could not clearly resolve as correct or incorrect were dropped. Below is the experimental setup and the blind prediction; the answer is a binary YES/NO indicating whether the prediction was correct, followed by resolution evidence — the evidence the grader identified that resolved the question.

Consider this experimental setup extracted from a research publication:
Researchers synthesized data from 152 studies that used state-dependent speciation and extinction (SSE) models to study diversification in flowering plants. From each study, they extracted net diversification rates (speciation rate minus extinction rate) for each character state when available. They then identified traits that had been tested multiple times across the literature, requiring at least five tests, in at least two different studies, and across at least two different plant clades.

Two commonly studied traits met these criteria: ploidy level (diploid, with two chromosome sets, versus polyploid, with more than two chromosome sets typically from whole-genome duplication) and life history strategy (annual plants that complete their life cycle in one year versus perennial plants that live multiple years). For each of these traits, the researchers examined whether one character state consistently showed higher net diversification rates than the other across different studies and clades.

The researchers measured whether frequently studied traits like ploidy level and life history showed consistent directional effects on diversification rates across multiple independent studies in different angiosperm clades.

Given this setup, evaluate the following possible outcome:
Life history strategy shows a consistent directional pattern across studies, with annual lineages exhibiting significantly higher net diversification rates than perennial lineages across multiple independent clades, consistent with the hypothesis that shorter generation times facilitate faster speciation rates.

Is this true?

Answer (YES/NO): NO